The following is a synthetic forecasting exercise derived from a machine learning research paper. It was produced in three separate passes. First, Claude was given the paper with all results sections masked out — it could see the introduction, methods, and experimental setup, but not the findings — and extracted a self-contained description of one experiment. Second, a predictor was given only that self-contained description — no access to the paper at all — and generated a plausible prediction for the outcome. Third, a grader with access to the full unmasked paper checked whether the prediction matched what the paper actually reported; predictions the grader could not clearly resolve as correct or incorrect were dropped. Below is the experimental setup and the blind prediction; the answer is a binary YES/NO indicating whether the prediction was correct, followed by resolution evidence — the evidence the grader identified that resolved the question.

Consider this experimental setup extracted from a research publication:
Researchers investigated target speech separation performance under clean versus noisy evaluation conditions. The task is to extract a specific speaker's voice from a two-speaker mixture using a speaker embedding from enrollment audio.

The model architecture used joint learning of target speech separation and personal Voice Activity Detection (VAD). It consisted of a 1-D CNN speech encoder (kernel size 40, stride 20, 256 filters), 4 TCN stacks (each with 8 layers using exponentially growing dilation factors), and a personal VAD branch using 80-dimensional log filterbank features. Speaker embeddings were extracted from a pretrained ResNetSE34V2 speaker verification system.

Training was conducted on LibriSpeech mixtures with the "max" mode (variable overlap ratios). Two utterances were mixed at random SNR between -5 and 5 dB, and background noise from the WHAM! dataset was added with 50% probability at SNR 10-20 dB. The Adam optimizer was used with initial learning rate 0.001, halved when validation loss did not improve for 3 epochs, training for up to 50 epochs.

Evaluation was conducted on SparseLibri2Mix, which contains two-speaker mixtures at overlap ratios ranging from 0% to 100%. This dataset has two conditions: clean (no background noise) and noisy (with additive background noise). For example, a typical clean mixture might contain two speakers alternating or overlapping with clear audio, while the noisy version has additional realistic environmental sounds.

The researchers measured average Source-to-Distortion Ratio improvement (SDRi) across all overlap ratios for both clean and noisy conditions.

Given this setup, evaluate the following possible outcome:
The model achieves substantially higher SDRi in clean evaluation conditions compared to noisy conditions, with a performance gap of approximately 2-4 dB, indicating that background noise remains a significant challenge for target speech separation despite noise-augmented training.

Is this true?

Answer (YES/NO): NO